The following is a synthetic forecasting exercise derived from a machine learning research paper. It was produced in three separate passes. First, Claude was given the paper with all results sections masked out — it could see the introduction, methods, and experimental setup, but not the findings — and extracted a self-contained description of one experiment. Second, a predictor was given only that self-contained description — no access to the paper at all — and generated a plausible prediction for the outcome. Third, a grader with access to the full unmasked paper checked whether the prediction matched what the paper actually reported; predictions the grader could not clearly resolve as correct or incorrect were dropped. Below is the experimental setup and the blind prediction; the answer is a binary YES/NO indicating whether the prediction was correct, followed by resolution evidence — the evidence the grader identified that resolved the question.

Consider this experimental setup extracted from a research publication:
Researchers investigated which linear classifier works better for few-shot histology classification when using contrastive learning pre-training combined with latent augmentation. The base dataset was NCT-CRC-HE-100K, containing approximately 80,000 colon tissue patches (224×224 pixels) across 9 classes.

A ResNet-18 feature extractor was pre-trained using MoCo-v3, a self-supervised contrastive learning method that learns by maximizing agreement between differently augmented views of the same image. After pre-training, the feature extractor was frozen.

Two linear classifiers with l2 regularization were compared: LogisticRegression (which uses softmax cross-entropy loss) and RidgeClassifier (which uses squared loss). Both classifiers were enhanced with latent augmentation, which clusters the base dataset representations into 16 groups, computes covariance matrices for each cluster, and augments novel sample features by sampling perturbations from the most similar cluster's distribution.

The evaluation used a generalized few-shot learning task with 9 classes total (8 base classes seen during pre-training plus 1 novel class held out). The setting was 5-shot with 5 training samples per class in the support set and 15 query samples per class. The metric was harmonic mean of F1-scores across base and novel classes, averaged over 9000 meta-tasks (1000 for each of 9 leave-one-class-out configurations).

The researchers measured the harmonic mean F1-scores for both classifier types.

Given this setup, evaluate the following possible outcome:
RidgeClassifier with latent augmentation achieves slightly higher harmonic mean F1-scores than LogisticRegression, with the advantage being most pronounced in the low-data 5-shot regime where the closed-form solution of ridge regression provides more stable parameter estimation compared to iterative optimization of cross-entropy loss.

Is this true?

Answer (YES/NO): NO